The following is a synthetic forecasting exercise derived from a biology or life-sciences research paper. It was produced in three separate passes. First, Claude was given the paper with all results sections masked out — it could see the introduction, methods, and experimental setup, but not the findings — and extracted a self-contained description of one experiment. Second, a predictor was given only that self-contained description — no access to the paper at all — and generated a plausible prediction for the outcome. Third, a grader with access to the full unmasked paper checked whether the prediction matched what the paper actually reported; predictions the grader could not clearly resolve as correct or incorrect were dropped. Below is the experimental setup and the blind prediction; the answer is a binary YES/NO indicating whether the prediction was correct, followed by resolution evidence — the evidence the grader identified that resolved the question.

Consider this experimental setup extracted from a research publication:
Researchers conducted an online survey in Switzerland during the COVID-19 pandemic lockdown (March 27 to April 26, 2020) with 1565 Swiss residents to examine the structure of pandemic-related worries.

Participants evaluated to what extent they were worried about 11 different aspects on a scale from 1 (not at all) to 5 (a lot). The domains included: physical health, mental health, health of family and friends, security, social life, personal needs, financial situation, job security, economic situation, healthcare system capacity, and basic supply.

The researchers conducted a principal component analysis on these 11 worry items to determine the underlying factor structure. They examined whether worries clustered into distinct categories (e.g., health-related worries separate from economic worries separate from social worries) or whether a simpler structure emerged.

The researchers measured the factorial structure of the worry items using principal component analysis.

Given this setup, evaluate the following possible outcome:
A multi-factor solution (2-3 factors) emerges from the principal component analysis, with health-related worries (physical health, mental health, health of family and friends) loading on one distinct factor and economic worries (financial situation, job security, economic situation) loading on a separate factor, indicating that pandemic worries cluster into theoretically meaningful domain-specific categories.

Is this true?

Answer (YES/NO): NO